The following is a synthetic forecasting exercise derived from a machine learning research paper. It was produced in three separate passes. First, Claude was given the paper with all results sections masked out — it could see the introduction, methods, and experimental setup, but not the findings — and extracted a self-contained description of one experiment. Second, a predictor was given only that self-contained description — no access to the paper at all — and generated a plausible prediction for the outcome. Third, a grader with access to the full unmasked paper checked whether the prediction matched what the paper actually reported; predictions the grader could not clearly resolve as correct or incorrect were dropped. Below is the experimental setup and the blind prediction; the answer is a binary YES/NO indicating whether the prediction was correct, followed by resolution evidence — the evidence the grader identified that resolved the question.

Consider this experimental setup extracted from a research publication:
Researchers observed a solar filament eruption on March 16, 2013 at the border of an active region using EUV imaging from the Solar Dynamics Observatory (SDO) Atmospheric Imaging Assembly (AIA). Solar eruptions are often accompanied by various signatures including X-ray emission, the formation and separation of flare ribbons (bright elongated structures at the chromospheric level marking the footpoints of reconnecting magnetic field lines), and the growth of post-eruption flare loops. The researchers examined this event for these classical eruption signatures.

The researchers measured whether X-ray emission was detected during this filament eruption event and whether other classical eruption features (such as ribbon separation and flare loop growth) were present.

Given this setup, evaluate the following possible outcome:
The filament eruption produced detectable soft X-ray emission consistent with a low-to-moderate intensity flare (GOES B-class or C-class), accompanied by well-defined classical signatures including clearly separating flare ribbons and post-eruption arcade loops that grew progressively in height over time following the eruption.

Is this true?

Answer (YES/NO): NO